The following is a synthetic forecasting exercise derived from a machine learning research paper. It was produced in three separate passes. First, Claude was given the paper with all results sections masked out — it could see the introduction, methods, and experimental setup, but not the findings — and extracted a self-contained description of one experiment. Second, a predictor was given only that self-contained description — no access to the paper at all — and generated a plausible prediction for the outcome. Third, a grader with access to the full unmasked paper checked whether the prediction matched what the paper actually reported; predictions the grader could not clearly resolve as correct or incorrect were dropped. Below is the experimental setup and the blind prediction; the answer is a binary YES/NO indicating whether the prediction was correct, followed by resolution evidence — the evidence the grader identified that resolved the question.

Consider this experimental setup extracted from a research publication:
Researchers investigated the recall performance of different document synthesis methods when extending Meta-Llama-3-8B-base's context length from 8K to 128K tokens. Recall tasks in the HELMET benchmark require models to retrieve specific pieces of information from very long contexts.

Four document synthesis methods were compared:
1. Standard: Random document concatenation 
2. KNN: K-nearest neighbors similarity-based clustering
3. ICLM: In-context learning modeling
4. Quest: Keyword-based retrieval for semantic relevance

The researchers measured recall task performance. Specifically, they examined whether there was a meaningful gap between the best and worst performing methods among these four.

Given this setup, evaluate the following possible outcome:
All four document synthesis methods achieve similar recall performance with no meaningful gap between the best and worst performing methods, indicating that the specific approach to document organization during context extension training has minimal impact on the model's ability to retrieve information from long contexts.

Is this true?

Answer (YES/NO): NO